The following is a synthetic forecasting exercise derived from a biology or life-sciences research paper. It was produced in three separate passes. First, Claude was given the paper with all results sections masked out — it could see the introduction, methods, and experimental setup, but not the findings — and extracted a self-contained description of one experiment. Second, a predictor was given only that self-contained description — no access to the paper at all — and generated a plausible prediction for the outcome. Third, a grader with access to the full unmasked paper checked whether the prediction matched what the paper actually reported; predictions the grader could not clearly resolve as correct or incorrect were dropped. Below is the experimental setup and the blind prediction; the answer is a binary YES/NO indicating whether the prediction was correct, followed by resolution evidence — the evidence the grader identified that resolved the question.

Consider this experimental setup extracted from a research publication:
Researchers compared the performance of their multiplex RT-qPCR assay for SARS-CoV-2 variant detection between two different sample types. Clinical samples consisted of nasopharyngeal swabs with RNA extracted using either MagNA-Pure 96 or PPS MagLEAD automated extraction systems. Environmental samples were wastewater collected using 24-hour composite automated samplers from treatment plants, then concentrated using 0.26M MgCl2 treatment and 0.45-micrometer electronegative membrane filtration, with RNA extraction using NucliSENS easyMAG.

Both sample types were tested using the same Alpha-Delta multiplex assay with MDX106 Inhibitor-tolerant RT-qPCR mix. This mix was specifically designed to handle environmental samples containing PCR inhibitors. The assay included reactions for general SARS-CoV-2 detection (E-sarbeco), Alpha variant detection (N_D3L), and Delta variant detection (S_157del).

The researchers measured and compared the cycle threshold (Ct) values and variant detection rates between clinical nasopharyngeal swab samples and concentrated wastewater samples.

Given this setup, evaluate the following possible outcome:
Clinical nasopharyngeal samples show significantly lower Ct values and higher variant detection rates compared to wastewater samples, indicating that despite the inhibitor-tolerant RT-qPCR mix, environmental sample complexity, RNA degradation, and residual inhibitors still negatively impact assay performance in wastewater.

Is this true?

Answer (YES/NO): NO